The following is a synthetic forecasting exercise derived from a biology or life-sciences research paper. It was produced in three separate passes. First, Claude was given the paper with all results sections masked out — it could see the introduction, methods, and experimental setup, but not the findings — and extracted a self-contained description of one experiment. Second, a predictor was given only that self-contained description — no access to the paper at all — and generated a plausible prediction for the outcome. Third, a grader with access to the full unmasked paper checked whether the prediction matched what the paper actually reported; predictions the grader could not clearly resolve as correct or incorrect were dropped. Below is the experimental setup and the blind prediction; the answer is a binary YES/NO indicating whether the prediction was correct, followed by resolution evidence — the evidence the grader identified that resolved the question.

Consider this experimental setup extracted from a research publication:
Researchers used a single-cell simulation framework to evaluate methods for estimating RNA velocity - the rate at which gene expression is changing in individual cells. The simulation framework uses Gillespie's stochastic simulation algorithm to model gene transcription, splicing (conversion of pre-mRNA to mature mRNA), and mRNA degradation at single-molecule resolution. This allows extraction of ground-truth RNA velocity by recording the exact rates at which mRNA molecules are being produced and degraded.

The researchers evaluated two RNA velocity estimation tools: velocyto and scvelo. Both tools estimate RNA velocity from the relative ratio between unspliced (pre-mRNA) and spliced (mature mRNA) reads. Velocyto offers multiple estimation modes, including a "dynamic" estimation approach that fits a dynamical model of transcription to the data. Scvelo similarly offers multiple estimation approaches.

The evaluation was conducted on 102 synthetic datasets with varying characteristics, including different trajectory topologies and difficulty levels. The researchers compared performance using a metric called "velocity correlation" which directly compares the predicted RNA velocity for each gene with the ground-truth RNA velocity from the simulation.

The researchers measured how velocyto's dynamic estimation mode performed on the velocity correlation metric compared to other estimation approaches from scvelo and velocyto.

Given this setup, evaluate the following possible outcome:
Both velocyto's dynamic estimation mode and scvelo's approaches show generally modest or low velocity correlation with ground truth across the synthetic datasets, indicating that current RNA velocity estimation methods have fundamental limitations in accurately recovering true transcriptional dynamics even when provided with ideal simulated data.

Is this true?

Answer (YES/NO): NO